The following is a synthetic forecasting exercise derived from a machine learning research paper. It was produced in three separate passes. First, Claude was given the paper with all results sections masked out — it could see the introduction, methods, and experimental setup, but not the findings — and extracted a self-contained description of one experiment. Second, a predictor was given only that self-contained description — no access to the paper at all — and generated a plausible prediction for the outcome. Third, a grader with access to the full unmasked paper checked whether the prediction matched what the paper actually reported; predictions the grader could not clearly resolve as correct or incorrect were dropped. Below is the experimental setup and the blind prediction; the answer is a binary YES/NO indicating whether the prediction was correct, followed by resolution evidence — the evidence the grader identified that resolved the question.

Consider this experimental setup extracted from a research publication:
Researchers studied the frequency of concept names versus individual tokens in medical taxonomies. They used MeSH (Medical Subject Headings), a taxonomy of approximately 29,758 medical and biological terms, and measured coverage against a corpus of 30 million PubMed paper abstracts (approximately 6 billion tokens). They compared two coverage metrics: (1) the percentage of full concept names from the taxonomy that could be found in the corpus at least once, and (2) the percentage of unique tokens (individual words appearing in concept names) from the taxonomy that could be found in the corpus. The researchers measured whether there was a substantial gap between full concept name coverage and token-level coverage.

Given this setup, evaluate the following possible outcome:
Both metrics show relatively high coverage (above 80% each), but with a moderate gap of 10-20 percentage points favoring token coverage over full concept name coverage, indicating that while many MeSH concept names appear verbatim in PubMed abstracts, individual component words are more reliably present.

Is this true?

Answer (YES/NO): NO